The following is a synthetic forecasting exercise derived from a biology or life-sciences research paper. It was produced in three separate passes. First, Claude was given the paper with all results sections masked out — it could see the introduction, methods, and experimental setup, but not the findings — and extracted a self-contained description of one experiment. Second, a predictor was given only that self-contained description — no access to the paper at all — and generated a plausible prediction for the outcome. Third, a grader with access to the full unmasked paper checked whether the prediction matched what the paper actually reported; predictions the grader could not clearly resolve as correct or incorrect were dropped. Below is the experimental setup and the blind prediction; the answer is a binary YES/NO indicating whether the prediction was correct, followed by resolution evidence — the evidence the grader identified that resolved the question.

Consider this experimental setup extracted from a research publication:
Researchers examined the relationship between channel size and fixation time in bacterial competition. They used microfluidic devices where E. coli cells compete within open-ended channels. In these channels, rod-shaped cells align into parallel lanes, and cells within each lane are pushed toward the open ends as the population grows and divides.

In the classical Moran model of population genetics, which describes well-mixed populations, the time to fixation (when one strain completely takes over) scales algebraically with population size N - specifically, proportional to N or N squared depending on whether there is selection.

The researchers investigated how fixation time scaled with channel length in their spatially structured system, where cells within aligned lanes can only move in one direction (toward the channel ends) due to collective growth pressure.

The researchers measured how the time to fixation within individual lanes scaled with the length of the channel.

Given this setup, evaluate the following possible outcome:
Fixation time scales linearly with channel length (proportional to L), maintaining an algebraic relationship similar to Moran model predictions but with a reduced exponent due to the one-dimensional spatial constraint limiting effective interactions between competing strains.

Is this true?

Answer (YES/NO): NO